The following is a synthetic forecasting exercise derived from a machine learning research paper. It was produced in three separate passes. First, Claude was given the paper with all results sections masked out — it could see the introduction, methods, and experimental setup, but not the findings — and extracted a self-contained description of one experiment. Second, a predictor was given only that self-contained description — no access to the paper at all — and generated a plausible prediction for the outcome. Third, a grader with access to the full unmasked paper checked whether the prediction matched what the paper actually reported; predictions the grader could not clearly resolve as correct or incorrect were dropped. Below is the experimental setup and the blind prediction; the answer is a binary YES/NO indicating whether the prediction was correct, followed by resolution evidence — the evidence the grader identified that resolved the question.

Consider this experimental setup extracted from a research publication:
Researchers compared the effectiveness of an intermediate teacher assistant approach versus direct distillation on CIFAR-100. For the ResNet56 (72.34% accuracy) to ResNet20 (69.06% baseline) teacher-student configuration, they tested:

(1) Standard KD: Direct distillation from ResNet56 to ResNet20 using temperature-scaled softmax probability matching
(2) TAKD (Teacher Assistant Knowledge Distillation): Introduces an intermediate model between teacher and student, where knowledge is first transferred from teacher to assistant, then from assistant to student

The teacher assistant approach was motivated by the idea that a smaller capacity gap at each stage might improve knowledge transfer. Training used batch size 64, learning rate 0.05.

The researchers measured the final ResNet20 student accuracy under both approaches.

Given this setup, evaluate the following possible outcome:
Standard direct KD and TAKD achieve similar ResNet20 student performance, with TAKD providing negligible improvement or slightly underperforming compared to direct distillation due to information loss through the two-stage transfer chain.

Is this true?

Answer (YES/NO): YES